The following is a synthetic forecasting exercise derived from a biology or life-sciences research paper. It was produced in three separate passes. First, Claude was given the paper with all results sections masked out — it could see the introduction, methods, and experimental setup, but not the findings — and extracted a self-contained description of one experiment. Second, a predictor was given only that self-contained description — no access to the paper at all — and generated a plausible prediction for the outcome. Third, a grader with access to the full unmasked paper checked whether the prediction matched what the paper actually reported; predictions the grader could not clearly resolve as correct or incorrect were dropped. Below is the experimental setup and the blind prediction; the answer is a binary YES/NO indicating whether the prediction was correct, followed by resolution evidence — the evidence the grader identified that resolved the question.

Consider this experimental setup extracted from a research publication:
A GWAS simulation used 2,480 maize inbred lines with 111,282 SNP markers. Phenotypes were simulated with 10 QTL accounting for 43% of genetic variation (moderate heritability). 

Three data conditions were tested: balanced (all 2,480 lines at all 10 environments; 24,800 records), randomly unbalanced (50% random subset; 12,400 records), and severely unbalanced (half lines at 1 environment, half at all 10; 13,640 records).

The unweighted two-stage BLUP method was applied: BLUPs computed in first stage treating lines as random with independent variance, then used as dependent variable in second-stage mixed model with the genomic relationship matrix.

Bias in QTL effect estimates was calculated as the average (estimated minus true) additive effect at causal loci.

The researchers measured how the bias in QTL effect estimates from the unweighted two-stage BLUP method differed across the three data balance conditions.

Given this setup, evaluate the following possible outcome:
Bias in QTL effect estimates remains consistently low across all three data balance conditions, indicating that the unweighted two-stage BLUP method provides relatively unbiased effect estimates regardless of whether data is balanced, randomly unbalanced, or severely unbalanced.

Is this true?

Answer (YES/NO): NO